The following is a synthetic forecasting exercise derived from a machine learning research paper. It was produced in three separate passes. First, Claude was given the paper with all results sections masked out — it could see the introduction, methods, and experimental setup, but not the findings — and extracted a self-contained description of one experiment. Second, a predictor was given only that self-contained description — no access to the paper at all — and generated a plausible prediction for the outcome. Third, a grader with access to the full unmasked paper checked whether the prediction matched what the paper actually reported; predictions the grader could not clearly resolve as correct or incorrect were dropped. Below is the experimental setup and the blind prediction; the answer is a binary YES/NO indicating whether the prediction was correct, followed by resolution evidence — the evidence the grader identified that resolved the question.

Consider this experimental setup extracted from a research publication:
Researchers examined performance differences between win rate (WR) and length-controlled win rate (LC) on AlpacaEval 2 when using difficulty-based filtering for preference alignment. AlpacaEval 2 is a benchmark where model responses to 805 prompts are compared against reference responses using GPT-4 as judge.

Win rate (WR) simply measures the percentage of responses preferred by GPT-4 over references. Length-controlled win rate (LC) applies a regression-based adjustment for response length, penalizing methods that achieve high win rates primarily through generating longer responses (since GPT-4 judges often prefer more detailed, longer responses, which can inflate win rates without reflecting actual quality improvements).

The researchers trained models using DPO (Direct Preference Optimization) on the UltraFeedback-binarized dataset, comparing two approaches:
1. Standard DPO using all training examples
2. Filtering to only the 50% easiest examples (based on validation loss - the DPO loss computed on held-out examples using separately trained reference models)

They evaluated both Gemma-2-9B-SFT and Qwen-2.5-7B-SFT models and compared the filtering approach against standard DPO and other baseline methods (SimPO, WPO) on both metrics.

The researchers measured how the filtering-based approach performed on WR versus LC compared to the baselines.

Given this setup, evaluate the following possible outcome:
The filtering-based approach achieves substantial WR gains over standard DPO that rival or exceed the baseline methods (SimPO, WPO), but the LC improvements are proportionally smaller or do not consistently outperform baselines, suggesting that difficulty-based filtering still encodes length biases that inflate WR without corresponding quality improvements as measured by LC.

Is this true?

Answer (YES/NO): YES